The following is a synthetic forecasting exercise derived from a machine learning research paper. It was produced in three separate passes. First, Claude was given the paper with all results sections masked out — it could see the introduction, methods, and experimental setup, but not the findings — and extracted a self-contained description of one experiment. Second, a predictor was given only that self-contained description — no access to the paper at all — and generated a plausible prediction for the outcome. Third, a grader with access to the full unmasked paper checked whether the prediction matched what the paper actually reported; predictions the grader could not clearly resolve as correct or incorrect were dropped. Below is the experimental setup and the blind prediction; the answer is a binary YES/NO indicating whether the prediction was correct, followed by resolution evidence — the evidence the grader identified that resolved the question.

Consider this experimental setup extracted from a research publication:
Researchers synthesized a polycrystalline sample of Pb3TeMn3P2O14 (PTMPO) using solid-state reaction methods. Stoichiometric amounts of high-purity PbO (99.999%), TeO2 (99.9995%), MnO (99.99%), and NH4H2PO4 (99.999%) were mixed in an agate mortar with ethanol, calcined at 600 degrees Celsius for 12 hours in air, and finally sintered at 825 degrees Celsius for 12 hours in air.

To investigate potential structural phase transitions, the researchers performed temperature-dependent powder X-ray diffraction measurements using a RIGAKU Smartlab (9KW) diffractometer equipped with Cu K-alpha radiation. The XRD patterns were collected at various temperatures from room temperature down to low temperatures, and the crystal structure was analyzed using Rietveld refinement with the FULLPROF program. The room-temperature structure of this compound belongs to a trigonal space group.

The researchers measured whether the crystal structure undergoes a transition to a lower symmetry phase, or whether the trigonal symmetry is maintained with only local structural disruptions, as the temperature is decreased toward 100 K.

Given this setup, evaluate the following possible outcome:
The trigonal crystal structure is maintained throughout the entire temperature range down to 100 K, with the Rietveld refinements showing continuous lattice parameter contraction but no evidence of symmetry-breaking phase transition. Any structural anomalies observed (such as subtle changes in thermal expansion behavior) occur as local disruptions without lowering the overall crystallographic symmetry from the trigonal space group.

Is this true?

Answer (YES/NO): YES